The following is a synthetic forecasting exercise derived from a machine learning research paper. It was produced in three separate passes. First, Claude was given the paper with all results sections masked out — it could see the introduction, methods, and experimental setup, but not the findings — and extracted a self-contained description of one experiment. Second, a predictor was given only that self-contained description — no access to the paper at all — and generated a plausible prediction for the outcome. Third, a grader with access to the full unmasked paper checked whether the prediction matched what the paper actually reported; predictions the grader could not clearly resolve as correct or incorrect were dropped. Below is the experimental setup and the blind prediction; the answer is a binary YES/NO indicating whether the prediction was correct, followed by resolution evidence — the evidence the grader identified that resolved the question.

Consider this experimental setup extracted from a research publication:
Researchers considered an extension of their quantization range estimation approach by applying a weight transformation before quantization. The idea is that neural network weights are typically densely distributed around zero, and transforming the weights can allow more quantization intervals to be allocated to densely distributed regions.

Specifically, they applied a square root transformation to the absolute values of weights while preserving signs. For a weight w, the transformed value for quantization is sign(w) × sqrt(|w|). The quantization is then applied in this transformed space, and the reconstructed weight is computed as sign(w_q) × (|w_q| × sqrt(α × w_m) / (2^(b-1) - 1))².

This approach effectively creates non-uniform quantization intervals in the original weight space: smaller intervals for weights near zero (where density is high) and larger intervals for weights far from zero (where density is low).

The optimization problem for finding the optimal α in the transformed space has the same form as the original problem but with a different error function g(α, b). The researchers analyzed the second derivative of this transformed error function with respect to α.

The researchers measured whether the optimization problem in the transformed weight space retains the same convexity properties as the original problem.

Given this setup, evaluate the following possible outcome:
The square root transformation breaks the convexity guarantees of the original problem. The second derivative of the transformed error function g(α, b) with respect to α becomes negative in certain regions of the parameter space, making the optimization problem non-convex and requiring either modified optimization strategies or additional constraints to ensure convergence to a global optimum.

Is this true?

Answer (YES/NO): NO